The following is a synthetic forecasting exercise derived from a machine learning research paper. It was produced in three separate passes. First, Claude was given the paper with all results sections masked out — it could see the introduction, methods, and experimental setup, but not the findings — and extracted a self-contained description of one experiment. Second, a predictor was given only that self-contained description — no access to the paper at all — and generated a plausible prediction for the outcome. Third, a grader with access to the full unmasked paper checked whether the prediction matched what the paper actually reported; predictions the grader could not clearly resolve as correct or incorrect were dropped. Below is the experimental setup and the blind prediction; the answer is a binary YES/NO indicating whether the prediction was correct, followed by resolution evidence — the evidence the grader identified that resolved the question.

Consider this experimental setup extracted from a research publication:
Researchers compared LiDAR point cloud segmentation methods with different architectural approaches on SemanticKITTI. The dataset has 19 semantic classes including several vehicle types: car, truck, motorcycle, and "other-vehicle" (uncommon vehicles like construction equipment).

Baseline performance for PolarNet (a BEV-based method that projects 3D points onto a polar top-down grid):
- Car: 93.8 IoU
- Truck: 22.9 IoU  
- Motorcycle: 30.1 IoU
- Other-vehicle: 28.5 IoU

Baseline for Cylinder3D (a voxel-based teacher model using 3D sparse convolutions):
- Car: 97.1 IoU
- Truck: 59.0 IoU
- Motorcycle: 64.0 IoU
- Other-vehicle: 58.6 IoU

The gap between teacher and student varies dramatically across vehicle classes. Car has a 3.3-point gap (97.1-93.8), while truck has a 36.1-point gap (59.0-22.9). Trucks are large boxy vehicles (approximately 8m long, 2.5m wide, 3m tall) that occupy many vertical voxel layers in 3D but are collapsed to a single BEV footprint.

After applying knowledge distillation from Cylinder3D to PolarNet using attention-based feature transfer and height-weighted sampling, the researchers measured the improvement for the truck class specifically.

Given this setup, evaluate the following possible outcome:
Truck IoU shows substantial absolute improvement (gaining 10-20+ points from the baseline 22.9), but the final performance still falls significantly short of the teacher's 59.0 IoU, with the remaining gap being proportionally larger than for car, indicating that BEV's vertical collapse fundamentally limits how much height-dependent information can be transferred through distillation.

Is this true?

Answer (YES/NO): NO